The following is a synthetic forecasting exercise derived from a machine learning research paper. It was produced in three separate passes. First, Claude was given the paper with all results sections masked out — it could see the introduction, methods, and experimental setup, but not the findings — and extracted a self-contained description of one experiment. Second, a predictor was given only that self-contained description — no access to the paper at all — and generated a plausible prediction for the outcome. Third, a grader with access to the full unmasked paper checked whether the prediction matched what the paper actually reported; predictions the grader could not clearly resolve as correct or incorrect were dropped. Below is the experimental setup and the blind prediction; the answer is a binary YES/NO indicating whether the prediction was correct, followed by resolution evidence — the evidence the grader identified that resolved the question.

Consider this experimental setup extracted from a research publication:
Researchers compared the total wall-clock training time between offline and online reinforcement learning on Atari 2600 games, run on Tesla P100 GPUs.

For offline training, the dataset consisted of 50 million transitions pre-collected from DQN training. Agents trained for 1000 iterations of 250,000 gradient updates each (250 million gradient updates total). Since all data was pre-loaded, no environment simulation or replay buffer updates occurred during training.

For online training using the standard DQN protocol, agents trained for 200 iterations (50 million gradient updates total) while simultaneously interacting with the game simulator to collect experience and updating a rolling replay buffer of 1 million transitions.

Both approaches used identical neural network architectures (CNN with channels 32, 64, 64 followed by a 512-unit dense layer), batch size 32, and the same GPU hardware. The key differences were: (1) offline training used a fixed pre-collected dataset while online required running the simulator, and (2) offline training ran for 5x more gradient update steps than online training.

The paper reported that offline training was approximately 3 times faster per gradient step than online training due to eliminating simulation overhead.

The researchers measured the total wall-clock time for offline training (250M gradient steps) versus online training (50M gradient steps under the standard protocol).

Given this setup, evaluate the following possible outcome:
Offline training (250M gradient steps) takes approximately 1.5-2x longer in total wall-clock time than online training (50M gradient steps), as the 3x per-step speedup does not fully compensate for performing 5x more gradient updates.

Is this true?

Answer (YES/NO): YES